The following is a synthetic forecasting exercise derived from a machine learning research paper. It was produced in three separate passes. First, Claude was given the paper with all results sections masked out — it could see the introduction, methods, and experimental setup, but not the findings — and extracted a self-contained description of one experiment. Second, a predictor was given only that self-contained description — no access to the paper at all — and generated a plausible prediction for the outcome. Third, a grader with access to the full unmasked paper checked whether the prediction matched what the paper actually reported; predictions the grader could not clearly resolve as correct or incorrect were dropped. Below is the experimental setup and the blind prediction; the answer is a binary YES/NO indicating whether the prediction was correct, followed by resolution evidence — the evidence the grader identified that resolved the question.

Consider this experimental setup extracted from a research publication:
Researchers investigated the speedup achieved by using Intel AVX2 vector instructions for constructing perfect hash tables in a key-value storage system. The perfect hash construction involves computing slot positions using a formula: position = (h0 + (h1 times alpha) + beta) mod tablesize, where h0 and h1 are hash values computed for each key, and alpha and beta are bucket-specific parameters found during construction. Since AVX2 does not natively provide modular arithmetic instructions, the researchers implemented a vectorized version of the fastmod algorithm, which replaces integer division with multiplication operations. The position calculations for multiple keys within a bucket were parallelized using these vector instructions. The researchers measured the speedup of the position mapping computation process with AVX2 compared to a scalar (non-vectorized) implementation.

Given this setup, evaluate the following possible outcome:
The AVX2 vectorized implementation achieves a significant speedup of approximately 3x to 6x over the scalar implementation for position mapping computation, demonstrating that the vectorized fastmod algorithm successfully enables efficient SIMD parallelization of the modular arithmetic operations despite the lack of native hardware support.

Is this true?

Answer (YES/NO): NO